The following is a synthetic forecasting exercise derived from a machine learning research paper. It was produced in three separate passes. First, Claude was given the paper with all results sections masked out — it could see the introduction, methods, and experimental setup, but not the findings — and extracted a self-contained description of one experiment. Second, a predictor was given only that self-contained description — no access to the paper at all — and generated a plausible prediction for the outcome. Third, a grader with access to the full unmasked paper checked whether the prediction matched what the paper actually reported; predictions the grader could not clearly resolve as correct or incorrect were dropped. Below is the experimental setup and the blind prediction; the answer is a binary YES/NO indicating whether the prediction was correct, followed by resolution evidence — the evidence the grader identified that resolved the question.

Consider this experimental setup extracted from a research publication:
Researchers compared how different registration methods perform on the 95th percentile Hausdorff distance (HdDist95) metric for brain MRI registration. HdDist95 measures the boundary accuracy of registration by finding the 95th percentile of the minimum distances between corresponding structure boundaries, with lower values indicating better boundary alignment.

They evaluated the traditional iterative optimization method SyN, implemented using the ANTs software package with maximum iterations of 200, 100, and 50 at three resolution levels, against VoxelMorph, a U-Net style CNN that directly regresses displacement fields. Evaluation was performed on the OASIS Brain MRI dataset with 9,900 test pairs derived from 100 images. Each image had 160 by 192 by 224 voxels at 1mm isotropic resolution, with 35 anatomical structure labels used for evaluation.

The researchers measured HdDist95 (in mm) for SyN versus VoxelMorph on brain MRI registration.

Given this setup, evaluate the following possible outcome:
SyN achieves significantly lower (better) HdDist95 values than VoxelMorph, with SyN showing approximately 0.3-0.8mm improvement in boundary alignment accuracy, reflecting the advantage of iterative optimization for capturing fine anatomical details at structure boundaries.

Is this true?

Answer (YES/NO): NO